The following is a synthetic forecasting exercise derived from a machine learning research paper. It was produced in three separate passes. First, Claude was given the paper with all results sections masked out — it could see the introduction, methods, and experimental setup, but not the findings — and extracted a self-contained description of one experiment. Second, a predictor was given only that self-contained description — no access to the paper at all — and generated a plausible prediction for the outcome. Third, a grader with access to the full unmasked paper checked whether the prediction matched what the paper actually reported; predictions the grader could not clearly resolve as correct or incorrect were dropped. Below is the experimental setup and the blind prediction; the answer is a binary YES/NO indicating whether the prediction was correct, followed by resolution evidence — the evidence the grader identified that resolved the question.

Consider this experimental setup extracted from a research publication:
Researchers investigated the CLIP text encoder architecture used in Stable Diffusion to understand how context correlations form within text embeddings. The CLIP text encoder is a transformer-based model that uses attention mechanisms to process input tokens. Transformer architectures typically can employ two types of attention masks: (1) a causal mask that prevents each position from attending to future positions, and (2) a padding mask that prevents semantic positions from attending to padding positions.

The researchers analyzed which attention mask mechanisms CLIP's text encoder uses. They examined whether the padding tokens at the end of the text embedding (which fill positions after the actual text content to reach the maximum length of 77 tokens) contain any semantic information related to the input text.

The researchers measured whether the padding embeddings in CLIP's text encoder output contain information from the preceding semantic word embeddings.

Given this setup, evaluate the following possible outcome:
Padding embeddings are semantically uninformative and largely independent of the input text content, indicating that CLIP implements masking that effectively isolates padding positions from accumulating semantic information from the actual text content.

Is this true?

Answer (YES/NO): NO